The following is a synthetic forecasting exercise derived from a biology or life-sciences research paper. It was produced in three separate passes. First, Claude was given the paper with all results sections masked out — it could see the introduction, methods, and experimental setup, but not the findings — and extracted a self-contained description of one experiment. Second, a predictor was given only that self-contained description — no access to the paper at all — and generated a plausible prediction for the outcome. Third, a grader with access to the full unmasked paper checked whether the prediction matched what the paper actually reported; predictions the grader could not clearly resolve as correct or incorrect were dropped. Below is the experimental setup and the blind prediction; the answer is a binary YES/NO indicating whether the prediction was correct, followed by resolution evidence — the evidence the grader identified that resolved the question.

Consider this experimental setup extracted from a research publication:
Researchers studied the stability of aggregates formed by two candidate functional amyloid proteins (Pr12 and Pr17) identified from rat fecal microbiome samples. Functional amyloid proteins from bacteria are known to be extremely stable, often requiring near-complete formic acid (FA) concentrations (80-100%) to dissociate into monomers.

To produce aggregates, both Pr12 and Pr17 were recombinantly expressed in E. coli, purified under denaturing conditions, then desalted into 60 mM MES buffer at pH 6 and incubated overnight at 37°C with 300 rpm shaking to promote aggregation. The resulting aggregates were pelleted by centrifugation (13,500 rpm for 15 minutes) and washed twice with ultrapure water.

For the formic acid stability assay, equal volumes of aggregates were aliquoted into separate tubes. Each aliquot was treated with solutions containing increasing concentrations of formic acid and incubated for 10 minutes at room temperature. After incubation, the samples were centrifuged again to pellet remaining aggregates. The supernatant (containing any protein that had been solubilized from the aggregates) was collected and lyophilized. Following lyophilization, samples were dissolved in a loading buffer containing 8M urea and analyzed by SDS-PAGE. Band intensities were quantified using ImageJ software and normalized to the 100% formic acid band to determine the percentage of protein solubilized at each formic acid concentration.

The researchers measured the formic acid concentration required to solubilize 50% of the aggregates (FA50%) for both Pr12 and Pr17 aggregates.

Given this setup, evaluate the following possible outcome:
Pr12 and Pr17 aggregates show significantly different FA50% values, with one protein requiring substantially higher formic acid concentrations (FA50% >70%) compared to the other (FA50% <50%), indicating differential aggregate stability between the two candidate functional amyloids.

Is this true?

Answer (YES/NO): NO